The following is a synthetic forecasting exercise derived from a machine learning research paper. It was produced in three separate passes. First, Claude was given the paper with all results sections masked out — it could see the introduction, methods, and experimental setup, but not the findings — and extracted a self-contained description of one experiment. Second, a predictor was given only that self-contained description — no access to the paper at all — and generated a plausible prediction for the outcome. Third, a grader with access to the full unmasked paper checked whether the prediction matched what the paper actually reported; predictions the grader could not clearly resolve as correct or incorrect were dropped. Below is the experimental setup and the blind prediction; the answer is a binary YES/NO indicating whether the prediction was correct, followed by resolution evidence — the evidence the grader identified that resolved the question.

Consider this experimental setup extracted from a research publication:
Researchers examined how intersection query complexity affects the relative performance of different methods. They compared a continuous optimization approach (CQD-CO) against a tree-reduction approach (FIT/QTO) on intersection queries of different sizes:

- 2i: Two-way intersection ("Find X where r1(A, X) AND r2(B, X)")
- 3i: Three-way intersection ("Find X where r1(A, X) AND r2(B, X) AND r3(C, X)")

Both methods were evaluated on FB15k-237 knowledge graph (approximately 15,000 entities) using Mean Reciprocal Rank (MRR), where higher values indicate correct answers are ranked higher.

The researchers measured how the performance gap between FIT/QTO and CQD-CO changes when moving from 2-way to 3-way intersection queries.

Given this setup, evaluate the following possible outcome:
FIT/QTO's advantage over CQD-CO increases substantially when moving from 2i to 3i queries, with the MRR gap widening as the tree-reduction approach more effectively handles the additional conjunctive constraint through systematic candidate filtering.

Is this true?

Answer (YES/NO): YES